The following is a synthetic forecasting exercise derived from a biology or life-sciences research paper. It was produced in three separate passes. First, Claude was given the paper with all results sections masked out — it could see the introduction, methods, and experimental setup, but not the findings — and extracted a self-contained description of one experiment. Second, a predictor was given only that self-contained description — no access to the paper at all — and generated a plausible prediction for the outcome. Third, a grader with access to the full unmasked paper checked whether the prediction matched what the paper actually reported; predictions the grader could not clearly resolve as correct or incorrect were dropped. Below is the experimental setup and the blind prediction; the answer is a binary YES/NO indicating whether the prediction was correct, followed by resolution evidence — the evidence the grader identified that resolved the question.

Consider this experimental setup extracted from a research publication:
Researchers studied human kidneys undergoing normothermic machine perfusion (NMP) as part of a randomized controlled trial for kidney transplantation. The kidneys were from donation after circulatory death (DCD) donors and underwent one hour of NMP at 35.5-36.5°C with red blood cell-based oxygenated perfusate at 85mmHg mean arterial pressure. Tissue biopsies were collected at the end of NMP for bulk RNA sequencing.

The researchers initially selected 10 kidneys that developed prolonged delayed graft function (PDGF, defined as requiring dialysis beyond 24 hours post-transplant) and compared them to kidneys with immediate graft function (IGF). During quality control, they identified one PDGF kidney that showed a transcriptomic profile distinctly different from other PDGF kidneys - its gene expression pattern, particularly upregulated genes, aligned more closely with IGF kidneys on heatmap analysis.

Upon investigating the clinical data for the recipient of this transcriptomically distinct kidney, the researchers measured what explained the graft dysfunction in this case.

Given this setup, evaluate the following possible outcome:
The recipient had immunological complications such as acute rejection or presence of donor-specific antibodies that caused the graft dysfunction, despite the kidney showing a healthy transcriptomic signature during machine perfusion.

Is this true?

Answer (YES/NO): YES